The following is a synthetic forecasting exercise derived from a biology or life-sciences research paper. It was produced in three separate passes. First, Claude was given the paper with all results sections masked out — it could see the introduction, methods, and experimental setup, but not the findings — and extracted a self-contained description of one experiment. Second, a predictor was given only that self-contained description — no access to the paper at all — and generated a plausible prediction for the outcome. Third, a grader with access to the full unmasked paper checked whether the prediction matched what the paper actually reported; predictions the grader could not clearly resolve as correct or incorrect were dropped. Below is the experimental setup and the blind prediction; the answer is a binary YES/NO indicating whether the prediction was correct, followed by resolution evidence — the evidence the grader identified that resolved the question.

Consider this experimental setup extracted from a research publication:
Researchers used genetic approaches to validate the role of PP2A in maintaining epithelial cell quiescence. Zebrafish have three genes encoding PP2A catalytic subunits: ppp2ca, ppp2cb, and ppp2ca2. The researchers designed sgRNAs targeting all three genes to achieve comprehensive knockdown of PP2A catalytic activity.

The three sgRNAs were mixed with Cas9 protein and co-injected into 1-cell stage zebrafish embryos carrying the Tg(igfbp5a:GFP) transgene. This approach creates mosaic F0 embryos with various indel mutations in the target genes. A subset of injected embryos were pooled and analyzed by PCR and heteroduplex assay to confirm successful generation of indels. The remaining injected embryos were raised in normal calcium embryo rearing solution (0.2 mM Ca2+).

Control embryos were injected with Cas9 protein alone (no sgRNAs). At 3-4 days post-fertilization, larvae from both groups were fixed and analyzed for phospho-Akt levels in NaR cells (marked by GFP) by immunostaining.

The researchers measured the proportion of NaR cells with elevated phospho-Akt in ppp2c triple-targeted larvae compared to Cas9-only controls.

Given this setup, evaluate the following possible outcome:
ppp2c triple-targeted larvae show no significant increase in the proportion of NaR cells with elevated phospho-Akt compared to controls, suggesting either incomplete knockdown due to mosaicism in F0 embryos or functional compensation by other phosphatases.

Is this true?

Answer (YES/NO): NO